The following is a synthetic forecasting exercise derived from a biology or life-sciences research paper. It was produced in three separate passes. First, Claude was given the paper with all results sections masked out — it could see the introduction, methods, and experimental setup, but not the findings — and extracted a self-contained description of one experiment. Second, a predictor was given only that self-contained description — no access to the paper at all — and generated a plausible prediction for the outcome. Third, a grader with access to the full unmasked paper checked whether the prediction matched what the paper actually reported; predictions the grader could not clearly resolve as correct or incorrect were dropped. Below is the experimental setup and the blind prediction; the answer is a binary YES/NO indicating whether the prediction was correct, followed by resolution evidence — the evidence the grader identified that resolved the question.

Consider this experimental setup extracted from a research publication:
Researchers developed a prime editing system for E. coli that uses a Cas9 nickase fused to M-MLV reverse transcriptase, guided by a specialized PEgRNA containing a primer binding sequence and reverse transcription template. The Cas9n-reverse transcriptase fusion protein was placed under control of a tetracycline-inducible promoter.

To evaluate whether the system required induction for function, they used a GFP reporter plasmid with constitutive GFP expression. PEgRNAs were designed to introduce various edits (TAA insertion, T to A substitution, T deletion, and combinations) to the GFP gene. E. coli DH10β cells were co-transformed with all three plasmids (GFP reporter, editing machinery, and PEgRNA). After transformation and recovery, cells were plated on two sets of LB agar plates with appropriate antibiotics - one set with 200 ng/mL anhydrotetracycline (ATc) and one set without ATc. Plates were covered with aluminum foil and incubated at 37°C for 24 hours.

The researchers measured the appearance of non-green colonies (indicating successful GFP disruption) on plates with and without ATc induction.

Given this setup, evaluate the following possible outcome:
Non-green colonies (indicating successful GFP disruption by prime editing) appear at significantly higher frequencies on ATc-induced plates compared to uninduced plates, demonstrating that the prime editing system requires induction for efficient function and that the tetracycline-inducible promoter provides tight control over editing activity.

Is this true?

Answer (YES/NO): YES